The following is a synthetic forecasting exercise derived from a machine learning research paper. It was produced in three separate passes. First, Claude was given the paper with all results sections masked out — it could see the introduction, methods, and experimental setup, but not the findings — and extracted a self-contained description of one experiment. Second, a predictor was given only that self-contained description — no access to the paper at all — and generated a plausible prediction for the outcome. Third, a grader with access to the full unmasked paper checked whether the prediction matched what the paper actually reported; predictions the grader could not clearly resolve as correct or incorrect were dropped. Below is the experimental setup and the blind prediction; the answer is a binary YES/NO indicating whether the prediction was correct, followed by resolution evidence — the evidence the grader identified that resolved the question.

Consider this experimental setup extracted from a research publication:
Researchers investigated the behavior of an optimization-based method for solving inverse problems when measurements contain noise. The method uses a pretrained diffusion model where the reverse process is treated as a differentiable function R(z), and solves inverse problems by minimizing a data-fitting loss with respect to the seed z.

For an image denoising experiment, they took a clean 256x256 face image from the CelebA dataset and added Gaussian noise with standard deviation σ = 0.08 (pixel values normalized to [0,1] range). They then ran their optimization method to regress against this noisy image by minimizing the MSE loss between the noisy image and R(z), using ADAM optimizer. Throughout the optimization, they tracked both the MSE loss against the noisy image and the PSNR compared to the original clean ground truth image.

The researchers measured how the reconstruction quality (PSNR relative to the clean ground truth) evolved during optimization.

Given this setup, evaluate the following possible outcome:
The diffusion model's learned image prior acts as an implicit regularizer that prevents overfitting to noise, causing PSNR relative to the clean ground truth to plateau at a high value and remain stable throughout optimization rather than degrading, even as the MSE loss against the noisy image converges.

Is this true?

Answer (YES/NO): NO